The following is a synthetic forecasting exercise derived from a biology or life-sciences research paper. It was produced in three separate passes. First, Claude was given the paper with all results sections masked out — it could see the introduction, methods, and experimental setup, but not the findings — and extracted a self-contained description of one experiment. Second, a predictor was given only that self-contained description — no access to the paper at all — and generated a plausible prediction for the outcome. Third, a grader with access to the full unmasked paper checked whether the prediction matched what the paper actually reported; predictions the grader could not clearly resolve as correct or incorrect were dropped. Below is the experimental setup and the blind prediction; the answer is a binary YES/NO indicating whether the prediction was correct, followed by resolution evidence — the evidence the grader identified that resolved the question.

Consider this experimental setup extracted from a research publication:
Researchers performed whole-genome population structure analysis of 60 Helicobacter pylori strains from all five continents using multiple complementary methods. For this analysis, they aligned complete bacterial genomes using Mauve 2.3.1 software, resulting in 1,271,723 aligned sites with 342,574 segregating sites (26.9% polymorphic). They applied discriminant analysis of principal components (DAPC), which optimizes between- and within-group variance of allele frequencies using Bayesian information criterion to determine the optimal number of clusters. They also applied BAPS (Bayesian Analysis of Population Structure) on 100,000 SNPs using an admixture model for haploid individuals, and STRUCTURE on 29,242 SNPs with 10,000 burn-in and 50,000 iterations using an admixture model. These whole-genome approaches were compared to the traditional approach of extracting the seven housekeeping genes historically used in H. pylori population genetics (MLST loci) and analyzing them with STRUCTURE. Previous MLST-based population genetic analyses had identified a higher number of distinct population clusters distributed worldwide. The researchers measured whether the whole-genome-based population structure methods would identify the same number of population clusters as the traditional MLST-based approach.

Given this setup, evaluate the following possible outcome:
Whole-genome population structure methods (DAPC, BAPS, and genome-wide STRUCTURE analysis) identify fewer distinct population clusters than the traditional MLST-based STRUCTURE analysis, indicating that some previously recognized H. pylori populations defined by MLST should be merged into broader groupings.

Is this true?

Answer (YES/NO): YES